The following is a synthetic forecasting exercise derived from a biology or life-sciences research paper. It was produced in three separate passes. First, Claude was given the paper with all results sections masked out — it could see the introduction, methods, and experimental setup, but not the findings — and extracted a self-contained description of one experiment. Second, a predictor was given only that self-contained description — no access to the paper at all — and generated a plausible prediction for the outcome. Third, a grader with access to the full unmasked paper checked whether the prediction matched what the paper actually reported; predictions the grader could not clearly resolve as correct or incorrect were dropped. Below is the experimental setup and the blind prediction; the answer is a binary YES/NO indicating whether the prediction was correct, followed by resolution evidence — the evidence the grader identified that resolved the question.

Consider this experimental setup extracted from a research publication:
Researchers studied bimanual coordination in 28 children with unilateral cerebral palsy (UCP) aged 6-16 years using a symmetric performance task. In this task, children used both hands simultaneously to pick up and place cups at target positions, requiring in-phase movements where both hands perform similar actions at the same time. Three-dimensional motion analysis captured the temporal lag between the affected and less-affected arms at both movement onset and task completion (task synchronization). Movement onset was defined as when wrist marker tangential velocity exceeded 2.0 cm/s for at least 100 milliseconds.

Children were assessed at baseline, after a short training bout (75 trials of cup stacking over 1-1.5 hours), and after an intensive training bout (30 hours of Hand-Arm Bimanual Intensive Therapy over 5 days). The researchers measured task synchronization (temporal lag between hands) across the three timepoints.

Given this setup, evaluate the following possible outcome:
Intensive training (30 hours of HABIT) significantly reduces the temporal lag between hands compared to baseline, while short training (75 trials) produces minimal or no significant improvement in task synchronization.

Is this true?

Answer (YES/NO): NO